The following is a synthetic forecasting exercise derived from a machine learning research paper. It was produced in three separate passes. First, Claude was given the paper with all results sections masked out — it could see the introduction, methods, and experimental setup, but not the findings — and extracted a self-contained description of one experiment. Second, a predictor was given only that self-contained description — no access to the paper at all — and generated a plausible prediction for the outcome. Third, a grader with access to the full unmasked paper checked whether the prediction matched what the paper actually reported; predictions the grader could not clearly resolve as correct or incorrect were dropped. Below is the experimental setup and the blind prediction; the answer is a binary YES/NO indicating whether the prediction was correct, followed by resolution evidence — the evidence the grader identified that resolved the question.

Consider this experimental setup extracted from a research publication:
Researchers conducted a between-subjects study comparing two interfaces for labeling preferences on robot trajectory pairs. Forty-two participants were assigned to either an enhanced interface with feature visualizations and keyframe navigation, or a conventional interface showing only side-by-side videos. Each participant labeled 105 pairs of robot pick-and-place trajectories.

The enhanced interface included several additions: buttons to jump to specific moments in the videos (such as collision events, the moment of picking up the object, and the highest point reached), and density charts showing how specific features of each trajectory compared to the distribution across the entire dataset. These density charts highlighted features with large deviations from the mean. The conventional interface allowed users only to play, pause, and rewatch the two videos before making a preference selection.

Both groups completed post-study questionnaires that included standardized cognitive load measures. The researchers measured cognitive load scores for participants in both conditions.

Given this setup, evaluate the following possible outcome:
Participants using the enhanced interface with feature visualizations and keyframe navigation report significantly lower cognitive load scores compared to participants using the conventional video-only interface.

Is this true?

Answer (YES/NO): NO